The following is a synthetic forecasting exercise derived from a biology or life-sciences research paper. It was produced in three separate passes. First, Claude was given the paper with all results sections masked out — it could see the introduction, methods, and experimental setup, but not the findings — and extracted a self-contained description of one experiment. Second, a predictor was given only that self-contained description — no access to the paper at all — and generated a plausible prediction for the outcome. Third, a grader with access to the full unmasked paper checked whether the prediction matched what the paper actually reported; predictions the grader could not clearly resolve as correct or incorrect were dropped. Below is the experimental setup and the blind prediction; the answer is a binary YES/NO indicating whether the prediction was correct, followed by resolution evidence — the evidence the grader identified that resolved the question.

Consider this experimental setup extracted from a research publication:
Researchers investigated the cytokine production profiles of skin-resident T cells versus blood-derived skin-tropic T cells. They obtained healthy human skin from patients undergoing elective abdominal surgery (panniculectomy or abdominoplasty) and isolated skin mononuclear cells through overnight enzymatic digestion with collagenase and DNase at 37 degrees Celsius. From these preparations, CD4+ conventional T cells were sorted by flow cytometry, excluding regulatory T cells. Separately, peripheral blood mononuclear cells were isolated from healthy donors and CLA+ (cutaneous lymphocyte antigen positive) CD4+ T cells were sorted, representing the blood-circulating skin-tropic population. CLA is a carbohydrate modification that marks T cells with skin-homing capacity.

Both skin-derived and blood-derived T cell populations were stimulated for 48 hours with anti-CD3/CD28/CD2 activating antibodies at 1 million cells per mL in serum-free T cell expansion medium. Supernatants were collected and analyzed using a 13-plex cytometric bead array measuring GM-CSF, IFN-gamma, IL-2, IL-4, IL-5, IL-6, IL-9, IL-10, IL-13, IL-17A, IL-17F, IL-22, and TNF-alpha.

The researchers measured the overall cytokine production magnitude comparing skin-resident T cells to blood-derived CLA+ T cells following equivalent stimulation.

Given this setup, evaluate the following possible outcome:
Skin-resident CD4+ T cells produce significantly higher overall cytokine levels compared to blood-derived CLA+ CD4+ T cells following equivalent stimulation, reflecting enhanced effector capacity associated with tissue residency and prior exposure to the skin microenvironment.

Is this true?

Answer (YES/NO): NO